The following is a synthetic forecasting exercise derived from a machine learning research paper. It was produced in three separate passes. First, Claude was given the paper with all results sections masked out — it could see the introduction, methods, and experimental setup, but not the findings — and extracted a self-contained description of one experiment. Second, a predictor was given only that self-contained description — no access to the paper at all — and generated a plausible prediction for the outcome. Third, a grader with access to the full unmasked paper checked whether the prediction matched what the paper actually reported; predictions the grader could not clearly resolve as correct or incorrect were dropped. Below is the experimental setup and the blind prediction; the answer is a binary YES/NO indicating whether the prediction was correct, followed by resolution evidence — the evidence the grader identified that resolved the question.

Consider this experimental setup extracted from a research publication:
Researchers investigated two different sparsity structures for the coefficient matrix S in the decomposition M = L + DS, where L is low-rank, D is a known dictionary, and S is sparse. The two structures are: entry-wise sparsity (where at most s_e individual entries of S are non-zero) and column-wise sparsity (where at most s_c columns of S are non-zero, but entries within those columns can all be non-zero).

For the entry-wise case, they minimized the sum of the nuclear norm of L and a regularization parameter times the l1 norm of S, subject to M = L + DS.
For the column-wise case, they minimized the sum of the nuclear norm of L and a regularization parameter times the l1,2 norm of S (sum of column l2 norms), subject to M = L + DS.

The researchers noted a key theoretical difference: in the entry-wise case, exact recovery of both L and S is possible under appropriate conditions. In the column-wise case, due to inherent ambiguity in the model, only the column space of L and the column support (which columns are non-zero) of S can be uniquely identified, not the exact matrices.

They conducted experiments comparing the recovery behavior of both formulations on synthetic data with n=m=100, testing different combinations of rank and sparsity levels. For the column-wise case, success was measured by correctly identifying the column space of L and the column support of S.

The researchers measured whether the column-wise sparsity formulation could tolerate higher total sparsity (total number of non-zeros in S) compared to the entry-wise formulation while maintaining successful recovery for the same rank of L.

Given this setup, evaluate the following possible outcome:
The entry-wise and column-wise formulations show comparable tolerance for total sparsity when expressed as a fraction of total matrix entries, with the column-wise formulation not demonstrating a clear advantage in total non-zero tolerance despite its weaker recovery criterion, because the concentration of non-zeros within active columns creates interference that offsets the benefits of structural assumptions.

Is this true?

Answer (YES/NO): NO